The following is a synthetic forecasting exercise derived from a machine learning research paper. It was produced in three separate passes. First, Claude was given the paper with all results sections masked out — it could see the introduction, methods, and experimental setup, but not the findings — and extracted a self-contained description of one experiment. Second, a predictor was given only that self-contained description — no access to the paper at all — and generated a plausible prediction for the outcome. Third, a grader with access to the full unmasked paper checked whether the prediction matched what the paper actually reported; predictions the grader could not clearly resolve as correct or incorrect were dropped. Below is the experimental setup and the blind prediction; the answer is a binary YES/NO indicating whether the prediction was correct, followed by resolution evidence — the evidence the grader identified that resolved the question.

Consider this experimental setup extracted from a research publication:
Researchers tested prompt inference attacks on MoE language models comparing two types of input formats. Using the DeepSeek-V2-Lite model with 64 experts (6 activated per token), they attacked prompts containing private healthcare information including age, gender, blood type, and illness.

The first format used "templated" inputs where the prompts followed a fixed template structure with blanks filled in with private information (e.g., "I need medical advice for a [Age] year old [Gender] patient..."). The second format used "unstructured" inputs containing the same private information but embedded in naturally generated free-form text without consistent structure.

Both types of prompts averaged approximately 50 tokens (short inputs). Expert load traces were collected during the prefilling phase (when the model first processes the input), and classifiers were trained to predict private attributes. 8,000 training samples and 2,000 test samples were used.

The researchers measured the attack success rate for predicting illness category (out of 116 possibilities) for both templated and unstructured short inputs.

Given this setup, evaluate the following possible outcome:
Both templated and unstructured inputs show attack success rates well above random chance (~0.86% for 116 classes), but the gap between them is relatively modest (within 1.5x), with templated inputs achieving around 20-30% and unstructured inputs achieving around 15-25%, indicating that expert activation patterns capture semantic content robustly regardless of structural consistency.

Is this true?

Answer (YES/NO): NO